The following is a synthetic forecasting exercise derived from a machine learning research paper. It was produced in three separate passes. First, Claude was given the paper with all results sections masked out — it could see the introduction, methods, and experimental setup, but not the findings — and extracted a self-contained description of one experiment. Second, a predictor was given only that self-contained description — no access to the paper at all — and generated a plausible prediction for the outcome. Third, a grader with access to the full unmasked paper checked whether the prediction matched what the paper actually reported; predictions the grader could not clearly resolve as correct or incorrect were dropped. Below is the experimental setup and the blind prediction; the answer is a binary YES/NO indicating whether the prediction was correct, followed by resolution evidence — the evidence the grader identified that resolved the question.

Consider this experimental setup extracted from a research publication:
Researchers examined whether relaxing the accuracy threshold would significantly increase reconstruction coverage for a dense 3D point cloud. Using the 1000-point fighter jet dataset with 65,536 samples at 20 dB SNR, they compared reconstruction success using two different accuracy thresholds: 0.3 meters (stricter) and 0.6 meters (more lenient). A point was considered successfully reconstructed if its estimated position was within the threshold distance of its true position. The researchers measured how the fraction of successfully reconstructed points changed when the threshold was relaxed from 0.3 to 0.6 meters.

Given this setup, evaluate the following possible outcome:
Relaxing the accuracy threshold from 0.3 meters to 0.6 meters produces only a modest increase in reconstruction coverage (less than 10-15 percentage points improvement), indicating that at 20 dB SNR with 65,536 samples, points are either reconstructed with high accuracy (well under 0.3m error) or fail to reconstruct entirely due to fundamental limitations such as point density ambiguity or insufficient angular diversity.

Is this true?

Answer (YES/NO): YES